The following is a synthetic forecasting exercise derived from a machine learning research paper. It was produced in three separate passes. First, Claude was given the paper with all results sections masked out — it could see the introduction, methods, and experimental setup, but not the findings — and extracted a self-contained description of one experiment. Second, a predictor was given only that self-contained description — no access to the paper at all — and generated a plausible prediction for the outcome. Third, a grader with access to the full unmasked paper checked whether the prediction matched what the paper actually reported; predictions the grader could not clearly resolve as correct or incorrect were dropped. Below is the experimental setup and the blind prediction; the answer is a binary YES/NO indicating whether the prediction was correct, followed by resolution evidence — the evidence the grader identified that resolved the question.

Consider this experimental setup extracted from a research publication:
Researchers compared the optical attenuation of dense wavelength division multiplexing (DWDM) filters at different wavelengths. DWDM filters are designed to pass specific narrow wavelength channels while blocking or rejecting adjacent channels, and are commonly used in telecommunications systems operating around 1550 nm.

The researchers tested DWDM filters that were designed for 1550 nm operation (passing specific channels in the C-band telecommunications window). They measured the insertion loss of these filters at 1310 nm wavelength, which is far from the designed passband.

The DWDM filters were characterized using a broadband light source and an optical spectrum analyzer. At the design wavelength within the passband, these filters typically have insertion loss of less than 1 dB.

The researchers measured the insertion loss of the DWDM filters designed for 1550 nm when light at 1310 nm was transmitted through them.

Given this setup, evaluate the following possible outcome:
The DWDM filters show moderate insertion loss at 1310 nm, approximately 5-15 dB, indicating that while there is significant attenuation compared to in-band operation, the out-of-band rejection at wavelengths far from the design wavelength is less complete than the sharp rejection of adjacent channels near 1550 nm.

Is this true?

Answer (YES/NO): NO